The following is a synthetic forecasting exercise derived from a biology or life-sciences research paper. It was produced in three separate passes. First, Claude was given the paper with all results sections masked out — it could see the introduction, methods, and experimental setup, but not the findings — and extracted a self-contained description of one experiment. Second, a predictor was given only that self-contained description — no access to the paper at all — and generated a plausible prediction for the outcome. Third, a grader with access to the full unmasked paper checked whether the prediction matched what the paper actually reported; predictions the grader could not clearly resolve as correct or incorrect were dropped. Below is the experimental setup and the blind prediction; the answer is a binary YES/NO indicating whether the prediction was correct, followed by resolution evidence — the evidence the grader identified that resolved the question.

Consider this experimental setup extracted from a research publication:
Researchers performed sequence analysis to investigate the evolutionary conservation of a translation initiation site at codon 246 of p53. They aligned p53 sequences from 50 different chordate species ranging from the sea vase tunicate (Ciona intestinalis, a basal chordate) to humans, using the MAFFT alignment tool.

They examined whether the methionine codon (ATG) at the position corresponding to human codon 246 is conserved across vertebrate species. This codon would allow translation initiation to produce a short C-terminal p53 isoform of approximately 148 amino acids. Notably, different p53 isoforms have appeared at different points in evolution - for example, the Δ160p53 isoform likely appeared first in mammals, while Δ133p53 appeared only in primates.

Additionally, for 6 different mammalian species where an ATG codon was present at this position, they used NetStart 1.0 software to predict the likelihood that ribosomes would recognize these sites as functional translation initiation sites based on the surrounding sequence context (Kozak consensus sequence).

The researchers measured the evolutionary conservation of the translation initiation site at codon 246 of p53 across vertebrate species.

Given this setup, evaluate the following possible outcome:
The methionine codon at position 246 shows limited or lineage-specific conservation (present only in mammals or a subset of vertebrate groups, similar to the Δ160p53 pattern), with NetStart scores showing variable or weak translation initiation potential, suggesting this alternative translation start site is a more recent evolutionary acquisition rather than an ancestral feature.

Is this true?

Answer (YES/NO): NO